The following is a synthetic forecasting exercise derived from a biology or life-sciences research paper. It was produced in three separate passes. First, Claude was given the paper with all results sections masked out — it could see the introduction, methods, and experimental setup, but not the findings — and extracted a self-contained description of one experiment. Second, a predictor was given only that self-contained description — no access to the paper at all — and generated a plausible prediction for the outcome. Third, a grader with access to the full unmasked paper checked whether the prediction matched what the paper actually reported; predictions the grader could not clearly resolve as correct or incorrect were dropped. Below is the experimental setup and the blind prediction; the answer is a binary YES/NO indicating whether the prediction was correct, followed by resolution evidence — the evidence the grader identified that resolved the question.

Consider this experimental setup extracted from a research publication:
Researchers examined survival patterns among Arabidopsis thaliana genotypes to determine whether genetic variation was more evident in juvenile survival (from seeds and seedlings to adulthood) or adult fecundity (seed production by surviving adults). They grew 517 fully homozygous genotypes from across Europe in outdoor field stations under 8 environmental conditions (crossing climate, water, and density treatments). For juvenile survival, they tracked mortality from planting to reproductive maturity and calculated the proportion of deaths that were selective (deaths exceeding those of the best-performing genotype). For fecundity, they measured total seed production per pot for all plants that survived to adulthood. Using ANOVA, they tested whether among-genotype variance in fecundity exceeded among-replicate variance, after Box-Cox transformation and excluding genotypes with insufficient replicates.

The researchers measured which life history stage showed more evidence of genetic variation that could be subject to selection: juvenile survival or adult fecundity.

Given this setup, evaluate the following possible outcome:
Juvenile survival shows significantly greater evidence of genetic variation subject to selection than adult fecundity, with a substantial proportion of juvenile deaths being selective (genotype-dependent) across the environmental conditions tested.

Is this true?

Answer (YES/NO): YES